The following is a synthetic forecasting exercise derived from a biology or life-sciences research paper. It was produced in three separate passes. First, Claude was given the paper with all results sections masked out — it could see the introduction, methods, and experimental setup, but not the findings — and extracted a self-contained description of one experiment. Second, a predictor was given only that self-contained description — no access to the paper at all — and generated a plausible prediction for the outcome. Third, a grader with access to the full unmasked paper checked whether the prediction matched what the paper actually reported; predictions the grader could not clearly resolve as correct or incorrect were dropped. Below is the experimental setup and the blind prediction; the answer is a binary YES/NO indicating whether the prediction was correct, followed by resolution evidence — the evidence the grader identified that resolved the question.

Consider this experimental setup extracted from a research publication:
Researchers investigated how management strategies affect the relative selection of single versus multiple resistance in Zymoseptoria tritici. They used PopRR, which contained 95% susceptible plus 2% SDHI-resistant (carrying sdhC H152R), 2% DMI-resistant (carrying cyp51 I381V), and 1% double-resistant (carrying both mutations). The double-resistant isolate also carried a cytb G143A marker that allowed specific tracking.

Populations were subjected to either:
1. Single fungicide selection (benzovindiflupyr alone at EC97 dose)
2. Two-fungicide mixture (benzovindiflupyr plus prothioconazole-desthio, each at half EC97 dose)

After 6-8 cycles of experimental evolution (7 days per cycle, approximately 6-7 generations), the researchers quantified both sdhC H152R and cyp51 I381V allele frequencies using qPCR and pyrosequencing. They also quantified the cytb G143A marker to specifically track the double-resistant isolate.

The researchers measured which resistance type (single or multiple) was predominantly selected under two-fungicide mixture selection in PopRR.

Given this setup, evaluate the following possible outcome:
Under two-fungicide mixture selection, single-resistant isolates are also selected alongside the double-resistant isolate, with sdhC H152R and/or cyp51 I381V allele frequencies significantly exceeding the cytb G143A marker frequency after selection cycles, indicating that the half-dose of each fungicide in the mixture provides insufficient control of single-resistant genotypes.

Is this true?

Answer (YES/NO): NO